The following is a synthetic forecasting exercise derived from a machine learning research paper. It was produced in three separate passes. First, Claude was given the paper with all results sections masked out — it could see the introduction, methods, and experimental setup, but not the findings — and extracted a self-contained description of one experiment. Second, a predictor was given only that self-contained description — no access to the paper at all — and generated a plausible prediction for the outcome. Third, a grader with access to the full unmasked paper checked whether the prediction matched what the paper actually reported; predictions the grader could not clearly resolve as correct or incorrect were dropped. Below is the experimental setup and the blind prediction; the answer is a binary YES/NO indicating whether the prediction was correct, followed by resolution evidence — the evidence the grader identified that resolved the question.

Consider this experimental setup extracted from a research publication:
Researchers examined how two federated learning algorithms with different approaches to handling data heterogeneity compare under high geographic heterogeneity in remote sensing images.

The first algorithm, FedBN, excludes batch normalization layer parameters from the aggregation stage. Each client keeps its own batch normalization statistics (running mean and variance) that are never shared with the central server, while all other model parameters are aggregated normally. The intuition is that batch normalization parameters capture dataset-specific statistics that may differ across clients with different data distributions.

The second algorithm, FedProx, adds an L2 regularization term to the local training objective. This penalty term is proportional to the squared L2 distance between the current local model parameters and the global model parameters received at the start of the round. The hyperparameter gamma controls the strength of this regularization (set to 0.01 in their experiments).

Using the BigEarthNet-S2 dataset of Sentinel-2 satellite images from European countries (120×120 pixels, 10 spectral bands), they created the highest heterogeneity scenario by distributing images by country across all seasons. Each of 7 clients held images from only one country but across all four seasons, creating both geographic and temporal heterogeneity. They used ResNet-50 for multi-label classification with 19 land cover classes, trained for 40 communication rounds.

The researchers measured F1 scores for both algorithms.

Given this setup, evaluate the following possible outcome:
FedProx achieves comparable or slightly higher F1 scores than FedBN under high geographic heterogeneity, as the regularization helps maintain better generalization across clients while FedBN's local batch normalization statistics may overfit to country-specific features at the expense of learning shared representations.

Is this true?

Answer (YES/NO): NO